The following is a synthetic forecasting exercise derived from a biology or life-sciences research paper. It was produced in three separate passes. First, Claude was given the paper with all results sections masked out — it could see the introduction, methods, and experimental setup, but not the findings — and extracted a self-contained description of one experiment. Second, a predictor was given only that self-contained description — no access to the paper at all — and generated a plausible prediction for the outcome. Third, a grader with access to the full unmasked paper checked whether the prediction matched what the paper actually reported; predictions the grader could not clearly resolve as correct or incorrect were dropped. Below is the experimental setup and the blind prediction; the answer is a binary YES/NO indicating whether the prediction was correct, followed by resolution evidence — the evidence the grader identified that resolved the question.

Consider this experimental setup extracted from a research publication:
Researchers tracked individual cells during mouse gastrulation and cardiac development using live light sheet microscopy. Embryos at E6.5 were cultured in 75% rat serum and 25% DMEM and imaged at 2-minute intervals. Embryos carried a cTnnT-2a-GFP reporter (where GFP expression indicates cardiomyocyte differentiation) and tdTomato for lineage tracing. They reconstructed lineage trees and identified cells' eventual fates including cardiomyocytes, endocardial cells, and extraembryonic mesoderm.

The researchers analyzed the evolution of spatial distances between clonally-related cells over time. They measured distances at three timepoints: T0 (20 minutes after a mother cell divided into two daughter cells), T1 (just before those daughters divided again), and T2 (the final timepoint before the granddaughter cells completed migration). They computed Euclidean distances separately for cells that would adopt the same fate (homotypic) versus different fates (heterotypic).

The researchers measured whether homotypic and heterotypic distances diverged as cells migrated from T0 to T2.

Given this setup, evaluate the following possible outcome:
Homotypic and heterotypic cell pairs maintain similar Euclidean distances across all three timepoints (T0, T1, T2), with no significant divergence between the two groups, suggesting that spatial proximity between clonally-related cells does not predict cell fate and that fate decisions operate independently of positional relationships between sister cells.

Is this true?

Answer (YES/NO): NO